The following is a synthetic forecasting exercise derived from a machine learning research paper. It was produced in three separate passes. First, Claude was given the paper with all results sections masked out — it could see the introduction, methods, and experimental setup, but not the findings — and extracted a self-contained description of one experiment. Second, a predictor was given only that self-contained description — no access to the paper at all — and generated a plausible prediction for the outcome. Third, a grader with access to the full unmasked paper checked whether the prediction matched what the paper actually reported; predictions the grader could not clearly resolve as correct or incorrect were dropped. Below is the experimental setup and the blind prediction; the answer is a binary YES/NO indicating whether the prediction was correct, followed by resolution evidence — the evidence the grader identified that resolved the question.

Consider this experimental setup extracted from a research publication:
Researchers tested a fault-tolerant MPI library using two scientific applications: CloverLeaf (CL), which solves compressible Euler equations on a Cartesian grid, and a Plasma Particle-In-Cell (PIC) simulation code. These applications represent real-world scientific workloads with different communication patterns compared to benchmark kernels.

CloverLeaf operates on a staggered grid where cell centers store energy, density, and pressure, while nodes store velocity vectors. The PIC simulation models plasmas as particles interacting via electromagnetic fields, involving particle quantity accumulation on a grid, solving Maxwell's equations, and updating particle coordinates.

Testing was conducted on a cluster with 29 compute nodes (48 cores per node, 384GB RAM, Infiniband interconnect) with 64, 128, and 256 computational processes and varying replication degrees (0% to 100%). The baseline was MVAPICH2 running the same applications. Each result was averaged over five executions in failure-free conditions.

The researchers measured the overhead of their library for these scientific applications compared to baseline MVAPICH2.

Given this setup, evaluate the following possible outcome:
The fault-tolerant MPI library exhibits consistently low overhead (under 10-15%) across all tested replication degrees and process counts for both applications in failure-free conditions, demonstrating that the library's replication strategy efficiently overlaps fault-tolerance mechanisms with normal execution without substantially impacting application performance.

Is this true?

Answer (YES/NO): YES